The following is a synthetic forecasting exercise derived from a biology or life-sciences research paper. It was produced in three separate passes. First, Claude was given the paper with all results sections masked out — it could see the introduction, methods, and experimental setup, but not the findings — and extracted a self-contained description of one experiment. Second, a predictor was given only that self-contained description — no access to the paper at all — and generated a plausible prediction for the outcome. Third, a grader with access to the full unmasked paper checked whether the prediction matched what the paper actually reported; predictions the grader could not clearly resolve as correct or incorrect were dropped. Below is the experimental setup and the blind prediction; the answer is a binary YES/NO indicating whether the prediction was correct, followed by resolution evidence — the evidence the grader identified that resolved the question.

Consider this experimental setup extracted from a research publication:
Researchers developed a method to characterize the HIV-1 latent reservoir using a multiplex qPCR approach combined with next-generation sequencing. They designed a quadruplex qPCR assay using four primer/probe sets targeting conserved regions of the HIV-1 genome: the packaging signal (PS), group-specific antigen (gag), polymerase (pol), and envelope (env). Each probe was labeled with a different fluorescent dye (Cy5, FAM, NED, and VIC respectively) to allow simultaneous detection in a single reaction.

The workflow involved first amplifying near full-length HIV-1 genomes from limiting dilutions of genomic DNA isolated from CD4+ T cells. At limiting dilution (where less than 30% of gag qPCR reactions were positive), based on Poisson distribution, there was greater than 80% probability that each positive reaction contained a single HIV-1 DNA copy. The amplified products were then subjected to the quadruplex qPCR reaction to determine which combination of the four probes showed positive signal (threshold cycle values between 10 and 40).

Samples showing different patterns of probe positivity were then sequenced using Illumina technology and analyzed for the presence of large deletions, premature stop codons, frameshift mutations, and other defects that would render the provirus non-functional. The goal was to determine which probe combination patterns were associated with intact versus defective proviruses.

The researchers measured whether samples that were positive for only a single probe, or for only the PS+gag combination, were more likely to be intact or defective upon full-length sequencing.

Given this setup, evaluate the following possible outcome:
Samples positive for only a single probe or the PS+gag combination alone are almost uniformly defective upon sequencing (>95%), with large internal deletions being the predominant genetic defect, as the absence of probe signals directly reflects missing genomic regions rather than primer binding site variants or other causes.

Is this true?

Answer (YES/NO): YES